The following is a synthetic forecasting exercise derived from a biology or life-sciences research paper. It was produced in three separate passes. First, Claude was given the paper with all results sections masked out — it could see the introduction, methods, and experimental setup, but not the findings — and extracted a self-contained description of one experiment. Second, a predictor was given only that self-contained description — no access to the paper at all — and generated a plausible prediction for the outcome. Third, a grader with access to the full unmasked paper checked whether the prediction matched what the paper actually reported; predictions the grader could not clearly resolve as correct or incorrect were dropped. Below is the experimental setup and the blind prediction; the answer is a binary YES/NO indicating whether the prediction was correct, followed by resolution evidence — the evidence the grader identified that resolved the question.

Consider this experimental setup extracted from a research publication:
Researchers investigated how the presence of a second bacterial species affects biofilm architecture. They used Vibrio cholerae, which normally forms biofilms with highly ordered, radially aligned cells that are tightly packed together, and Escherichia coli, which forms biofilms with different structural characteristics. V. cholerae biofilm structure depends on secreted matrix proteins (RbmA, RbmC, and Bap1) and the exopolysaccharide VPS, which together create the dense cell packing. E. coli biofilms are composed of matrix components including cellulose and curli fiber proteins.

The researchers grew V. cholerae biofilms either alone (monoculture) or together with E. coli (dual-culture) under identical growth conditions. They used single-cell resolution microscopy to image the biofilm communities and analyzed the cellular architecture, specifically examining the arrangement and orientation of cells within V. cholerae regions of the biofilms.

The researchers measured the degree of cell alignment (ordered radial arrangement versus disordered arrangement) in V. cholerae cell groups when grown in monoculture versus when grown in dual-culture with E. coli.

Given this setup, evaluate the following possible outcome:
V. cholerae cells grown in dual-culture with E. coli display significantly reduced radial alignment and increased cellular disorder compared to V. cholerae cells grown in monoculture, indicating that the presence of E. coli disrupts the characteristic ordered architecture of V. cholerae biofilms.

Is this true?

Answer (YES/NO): NO